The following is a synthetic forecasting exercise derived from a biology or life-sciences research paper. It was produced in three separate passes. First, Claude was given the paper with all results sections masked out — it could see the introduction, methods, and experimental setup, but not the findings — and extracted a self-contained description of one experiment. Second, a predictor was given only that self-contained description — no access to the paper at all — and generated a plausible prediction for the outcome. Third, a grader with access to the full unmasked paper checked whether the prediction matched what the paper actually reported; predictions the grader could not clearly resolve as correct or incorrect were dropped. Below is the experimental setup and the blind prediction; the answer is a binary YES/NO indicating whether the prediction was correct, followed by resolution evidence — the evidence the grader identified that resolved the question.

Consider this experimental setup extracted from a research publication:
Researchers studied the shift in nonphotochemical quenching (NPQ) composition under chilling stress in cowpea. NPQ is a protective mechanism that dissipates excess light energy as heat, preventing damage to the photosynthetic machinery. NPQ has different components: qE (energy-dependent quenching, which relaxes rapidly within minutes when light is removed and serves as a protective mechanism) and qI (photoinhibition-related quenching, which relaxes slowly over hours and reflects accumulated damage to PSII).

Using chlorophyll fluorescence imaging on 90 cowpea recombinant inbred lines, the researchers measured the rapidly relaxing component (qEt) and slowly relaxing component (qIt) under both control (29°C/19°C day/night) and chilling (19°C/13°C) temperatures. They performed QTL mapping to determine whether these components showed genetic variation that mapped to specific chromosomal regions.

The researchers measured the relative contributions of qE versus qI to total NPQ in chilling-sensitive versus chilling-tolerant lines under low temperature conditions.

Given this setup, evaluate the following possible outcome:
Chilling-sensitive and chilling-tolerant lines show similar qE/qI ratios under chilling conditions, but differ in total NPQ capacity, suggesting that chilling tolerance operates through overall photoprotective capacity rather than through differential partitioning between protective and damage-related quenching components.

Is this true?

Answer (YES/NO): NO